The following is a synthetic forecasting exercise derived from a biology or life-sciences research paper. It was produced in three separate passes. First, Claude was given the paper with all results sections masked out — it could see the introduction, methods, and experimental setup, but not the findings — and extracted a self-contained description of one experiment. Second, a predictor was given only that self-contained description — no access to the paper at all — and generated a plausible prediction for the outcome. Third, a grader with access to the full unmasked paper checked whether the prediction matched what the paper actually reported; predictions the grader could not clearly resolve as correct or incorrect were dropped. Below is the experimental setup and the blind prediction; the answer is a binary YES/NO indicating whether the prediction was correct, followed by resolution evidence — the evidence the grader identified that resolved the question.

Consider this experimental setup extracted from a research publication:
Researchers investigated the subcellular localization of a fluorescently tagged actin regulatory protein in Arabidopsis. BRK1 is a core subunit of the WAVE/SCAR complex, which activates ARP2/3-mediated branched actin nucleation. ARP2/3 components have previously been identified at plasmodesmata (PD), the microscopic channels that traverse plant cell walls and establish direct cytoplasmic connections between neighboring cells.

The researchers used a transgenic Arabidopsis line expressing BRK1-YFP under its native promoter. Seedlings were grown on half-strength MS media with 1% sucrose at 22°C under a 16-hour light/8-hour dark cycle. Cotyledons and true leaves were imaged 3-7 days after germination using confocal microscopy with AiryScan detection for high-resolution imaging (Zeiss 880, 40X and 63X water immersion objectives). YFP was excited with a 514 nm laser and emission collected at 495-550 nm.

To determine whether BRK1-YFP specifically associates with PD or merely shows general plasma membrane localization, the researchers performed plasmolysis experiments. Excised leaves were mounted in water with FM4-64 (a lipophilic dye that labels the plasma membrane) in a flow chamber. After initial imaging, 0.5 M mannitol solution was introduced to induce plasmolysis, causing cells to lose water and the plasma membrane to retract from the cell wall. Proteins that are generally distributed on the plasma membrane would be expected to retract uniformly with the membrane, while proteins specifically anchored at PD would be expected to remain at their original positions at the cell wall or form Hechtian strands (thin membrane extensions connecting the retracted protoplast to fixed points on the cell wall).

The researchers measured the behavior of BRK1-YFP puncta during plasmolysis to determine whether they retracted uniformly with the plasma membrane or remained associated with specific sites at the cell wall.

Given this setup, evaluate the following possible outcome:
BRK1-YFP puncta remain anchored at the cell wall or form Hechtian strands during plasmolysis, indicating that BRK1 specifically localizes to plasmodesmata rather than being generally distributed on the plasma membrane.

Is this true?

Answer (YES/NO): YES